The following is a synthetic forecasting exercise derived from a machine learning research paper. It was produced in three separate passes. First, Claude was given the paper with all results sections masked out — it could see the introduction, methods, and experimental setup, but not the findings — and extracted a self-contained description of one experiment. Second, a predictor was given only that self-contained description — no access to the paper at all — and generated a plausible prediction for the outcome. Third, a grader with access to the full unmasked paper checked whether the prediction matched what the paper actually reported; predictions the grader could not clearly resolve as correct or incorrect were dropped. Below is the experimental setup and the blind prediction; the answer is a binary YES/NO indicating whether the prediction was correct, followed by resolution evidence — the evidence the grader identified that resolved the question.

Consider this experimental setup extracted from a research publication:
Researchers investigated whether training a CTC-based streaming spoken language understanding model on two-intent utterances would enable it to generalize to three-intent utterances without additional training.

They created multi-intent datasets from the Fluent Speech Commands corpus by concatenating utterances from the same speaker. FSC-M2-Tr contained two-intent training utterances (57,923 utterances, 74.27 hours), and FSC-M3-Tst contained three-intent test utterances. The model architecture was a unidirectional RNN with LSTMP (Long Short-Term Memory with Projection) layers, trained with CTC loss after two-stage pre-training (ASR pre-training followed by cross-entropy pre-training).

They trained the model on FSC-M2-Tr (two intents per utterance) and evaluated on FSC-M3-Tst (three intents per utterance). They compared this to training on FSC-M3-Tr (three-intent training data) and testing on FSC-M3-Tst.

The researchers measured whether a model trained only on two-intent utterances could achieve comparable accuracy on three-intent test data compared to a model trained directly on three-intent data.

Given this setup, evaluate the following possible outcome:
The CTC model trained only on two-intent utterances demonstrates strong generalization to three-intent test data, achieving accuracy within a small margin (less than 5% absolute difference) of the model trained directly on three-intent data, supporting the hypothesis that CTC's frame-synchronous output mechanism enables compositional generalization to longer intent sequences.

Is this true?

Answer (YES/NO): YES